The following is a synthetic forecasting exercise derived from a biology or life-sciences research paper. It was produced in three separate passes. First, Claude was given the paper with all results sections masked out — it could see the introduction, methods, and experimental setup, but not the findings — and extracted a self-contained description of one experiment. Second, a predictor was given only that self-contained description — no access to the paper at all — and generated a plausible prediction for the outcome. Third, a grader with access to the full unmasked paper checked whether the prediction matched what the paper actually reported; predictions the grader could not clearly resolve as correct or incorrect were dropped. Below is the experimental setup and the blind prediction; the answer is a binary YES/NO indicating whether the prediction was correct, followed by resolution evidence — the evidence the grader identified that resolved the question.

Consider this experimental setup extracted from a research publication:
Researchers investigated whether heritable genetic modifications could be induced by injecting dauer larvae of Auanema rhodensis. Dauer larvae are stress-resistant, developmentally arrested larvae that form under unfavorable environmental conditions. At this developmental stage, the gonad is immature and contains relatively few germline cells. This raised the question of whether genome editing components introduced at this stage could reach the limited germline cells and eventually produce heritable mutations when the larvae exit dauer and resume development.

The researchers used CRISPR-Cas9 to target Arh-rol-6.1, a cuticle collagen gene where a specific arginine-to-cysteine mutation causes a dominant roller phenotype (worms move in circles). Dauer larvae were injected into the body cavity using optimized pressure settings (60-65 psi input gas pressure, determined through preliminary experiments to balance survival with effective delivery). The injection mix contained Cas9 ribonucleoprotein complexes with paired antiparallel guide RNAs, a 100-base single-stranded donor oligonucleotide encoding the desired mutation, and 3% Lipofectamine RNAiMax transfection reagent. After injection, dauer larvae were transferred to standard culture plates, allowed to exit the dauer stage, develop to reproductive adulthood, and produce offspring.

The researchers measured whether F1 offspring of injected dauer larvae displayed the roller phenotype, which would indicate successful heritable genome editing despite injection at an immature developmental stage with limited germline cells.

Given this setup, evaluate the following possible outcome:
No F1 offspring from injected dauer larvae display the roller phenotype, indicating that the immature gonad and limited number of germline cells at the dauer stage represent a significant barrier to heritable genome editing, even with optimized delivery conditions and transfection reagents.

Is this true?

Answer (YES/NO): NO